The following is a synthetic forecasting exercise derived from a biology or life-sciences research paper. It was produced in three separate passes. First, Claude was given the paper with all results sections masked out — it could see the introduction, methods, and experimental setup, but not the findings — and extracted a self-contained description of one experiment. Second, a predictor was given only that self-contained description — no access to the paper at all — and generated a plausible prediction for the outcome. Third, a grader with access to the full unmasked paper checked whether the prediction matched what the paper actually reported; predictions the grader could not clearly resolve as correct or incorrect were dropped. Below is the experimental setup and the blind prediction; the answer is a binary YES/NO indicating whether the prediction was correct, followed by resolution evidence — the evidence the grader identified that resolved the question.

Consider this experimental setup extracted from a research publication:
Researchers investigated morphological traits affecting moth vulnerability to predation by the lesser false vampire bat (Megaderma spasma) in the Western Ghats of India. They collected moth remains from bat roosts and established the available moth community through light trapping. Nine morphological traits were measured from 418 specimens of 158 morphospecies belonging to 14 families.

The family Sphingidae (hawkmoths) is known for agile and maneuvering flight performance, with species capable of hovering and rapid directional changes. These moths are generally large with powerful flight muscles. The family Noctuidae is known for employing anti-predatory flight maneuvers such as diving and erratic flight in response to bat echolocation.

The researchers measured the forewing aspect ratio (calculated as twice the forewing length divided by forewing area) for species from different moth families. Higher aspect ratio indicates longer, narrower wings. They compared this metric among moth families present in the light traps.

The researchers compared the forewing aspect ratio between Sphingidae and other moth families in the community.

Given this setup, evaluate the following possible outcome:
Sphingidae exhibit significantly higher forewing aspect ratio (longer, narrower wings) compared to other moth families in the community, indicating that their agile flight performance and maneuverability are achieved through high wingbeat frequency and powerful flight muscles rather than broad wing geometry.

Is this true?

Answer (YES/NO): YES